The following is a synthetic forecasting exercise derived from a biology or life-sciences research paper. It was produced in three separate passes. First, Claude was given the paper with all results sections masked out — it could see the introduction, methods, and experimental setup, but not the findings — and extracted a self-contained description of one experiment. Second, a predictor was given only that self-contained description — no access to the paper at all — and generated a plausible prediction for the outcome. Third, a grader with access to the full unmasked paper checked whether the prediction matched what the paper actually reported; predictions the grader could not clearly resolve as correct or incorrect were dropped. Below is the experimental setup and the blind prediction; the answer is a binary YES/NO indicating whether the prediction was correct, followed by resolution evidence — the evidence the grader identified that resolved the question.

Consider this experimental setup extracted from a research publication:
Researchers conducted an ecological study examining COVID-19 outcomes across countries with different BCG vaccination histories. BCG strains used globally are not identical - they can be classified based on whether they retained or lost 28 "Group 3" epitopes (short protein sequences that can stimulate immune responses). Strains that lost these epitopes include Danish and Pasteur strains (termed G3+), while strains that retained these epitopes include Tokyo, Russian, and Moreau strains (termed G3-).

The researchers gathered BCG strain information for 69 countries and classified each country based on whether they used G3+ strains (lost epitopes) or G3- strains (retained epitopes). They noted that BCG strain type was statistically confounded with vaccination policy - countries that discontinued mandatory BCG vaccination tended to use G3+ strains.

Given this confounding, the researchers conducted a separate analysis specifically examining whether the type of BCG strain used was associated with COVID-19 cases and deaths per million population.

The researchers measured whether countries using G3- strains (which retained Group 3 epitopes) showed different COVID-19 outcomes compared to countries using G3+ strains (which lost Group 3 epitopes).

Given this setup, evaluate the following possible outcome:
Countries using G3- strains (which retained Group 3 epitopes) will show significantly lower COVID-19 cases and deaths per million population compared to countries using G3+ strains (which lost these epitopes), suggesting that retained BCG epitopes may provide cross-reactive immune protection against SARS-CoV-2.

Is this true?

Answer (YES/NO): YES